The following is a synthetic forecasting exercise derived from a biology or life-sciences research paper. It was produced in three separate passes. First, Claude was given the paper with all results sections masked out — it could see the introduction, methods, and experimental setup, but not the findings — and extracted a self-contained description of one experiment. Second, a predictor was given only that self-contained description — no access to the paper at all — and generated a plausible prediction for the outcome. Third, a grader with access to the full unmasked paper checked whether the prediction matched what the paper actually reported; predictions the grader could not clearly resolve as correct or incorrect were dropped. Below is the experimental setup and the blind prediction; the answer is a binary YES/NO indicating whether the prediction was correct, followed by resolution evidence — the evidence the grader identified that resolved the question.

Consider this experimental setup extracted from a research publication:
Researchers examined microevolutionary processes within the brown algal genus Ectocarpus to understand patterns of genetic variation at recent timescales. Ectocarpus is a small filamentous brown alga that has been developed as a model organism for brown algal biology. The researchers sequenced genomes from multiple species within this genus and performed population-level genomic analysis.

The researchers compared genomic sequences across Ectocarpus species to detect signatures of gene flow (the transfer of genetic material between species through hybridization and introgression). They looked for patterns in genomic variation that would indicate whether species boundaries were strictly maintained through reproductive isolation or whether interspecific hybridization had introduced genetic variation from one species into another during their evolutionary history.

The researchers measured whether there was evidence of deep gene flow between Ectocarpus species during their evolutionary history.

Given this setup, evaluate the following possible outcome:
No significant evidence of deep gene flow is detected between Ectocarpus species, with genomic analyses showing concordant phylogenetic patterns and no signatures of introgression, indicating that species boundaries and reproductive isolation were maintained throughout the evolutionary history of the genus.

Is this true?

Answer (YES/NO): NO